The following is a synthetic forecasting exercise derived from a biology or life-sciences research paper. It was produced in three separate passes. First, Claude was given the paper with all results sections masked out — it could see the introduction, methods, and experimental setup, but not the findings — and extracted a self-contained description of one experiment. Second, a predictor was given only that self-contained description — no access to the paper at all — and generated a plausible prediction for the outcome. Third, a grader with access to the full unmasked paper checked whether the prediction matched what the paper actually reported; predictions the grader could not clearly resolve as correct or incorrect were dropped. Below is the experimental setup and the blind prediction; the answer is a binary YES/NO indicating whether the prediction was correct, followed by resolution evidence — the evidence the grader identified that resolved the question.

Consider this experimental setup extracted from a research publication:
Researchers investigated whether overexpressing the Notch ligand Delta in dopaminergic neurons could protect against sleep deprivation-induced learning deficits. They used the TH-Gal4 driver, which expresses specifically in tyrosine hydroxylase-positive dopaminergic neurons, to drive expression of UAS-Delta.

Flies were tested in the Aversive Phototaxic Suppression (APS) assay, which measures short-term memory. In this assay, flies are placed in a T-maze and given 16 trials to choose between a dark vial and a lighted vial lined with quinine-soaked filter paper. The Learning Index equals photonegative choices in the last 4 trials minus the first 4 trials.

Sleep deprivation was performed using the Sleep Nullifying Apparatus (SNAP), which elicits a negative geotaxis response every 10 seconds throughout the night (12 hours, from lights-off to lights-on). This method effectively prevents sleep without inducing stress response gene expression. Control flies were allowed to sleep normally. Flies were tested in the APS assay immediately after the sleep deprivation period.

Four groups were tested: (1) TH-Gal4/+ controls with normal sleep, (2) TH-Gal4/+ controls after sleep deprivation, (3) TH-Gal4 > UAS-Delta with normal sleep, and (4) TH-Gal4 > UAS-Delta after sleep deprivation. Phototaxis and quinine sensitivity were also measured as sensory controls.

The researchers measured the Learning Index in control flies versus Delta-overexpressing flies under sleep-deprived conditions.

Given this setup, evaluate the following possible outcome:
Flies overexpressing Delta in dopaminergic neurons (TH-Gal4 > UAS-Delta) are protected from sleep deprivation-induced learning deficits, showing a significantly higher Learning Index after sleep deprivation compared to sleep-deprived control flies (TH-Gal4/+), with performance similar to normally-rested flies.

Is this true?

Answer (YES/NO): YES